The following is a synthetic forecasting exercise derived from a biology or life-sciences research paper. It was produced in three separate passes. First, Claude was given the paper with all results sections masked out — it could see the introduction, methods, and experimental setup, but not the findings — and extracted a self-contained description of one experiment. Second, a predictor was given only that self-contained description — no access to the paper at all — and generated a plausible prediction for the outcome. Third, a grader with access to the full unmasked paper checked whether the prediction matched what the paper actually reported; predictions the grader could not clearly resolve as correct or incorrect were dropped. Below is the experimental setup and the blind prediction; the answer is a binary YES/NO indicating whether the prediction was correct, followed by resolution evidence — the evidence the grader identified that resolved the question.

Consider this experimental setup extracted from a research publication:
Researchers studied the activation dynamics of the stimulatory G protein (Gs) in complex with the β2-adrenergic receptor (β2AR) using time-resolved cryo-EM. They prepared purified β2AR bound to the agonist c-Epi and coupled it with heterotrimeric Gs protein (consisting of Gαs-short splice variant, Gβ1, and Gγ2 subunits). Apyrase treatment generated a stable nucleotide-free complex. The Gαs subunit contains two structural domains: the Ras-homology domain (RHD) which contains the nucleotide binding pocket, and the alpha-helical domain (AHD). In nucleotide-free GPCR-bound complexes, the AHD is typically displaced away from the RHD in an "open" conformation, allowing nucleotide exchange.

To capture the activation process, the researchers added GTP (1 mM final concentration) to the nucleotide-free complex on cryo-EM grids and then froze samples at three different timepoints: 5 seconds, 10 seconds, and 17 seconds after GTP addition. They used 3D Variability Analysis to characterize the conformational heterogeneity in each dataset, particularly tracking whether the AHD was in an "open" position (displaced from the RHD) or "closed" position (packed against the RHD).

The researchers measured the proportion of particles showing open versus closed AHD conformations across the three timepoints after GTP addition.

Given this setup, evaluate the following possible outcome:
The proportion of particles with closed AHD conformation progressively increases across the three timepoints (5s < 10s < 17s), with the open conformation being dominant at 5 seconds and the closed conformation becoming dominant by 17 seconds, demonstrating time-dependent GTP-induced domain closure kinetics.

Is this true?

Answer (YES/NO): YES